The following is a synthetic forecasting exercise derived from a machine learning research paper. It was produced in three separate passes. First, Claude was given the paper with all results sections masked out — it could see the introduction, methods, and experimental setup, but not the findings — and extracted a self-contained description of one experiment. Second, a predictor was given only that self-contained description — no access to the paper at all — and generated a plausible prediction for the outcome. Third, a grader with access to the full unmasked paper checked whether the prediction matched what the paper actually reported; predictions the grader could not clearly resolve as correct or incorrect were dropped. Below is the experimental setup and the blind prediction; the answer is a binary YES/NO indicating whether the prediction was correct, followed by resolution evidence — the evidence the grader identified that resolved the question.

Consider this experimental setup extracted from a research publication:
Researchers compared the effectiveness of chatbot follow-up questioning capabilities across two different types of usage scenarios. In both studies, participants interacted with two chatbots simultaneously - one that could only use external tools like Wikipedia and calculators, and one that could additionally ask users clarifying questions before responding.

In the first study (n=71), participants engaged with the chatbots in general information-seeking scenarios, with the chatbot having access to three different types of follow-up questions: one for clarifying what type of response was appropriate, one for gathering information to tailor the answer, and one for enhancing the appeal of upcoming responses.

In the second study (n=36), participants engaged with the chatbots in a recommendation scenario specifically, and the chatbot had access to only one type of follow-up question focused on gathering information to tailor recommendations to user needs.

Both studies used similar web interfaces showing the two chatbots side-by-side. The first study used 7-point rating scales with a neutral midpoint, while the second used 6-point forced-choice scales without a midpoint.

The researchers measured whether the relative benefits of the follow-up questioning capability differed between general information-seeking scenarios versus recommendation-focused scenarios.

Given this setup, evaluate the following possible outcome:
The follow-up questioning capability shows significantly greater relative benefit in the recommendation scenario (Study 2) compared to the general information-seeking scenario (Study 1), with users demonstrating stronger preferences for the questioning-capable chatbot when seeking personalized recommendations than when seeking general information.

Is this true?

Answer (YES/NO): NO